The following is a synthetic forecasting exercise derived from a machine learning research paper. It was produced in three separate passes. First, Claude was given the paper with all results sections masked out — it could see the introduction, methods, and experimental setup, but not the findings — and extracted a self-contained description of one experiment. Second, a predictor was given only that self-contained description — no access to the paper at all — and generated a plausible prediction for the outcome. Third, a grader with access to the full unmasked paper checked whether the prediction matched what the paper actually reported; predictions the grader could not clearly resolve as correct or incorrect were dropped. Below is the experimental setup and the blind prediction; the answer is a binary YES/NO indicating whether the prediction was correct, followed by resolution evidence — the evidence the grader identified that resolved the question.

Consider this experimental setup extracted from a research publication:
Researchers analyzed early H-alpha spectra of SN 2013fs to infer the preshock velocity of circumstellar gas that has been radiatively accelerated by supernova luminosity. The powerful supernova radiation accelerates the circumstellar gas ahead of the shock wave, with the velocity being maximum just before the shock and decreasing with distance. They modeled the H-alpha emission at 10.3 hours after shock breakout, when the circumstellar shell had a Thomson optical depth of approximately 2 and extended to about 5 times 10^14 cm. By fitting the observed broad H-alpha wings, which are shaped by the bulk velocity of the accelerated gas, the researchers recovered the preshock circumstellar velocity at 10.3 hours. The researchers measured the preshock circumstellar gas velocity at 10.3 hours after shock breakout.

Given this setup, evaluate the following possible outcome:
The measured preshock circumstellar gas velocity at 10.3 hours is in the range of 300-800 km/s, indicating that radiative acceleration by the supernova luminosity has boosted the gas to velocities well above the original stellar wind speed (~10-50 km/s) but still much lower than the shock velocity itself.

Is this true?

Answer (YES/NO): NO